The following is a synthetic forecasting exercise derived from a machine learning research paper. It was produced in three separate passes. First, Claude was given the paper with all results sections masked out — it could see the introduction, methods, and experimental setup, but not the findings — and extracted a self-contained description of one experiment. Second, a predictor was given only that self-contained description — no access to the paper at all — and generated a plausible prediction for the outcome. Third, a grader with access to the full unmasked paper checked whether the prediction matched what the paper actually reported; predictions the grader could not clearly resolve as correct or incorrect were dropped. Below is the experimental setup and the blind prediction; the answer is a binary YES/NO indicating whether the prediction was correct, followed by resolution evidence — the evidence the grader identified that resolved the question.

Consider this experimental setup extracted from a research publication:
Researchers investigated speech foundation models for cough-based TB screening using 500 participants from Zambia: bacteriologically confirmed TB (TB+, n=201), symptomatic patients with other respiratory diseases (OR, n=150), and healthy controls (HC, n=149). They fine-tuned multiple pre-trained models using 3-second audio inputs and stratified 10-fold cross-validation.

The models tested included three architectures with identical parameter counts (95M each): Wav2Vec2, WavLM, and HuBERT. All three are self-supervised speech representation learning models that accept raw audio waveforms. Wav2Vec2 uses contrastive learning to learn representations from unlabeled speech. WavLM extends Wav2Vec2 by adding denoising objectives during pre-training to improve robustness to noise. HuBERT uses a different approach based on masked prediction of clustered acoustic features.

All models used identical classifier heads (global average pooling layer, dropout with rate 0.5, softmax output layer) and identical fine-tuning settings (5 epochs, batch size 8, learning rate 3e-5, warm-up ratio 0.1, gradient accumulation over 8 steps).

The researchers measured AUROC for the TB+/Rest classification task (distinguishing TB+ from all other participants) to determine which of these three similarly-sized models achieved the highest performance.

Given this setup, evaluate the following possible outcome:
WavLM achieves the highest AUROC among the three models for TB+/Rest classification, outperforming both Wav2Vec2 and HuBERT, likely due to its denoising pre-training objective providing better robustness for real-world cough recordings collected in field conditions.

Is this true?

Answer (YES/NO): NO